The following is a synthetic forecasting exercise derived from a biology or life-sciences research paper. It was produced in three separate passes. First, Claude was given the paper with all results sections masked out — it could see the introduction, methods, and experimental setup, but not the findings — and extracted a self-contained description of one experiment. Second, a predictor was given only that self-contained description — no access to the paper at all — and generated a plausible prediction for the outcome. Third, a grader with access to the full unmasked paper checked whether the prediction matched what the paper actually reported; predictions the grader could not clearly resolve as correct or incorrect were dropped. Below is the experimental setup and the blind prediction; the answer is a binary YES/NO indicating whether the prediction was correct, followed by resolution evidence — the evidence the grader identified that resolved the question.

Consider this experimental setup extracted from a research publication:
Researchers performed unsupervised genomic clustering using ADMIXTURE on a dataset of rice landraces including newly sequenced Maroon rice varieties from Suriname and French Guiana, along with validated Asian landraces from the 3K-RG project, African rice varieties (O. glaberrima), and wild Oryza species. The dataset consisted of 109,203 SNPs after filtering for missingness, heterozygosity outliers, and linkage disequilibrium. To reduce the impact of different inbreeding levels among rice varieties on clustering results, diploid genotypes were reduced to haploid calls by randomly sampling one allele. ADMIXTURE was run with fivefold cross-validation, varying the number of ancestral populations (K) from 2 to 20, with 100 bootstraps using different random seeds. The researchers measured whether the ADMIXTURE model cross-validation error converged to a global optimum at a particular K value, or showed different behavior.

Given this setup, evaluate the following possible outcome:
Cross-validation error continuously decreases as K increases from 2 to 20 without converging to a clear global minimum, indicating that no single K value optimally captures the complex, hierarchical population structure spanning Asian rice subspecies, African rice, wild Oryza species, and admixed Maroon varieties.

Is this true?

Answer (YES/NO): YES